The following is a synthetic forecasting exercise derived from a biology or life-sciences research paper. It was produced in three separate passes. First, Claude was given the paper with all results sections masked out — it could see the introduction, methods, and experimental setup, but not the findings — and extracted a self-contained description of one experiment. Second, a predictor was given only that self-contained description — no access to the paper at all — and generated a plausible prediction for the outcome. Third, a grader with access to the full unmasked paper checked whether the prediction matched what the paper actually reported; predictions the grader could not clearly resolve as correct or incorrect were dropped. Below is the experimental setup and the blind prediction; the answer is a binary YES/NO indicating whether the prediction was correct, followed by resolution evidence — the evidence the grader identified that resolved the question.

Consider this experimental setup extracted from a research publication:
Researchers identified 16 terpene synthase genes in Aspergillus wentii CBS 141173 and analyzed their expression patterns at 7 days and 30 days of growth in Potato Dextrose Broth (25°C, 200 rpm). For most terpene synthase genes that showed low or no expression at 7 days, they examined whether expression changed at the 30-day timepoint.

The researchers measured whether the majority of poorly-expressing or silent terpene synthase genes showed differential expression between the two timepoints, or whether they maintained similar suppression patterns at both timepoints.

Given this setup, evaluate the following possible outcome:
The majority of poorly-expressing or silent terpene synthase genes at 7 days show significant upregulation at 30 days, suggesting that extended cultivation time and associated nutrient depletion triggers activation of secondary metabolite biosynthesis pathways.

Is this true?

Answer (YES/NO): NO